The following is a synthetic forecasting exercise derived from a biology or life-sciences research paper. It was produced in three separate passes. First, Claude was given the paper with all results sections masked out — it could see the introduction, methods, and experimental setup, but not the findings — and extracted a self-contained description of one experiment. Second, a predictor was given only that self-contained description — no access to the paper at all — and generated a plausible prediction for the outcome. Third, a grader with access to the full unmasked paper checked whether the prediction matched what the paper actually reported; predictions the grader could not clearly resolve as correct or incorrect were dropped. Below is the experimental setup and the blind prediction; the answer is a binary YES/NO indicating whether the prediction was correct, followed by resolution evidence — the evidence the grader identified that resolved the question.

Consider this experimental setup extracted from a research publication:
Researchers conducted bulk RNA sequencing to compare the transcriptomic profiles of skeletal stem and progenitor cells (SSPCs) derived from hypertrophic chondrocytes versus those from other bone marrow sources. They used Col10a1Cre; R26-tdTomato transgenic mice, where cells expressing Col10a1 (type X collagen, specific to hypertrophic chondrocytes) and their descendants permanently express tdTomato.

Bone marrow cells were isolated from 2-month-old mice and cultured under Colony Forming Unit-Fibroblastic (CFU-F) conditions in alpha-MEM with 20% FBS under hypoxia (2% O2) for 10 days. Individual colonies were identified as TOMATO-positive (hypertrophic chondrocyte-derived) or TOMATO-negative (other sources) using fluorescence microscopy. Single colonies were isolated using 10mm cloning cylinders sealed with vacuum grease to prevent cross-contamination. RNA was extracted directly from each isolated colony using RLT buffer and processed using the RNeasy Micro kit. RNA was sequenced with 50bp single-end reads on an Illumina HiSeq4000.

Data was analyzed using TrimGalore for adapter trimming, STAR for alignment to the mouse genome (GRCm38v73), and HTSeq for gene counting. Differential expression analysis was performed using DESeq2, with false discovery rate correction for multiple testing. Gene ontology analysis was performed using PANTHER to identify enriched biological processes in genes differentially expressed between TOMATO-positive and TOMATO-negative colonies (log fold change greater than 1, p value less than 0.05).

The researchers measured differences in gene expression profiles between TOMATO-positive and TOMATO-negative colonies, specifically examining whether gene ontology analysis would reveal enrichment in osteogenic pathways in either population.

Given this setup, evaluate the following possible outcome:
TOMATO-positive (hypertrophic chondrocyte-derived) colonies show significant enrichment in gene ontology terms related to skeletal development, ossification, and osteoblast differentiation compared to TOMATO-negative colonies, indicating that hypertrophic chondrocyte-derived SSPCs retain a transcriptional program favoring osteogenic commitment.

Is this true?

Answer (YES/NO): NO